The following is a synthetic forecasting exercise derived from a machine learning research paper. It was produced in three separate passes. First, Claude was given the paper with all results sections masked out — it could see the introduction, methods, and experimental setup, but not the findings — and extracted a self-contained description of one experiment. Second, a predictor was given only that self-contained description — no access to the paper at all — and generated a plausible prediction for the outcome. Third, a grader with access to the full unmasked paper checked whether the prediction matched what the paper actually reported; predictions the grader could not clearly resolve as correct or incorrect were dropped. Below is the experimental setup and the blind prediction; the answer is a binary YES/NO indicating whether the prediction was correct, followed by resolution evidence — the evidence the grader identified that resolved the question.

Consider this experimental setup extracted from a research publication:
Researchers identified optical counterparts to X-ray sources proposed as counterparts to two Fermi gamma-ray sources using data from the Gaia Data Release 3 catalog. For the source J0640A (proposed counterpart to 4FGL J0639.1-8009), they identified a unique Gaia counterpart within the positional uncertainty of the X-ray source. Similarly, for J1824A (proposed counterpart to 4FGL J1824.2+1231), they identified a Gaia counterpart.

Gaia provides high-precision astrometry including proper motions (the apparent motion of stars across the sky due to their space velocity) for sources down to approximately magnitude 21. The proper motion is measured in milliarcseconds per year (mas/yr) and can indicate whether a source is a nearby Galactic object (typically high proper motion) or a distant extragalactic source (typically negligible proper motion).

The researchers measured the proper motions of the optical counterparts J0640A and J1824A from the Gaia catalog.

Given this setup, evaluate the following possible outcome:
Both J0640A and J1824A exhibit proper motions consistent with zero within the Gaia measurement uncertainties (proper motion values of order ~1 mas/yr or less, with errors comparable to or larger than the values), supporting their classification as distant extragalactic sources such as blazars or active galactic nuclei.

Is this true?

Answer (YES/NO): NO